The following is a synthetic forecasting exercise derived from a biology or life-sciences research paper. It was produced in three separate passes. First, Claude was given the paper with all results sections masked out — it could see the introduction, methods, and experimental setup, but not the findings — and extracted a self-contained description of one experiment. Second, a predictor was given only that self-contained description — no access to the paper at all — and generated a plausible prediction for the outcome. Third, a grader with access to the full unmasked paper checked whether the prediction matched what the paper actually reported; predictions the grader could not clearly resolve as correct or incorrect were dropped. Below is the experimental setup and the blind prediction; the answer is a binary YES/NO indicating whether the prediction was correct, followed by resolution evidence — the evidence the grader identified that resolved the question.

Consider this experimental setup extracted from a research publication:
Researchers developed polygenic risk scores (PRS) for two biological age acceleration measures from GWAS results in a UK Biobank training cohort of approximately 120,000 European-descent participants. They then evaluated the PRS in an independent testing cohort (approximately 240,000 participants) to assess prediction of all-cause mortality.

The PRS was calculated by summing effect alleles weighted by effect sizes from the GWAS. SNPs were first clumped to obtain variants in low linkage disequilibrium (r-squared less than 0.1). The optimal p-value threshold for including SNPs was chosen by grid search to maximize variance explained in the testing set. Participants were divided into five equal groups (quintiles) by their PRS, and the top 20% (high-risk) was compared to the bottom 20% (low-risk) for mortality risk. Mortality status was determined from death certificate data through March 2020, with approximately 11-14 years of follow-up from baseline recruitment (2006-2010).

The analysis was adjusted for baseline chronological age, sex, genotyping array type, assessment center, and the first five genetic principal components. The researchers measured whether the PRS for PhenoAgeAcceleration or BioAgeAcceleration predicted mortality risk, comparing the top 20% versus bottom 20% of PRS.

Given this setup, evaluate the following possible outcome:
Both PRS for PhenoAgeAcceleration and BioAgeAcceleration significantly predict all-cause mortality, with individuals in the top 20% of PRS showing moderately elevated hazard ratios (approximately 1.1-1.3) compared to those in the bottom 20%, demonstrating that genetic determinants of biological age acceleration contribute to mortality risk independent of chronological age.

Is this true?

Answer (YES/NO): NO